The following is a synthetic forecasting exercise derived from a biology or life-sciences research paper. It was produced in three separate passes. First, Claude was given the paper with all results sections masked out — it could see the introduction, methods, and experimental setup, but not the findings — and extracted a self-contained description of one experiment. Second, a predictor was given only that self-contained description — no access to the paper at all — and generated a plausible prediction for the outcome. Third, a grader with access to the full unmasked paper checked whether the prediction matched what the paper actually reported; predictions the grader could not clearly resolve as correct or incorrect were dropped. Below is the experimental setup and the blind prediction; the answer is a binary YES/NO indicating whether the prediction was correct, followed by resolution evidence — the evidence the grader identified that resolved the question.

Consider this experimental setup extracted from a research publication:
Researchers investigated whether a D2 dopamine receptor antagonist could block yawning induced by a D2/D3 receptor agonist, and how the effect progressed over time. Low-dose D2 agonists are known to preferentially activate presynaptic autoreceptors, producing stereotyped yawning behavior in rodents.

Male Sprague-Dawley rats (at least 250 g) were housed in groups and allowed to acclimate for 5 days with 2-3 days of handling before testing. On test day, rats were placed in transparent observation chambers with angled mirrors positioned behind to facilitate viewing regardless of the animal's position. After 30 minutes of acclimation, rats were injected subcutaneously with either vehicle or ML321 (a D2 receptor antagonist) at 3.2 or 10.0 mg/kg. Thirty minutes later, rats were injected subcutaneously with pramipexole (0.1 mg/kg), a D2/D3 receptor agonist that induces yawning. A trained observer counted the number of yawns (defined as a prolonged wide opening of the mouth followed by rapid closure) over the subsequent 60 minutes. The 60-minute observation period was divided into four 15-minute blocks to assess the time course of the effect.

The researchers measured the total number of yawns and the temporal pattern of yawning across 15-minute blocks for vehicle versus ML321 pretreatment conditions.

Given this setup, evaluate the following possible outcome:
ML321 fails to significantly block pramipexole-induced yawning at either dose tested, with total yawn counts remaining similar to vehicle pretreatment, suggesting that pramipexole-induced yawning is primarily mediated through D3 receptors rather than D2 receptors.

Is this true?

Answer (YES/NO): YES